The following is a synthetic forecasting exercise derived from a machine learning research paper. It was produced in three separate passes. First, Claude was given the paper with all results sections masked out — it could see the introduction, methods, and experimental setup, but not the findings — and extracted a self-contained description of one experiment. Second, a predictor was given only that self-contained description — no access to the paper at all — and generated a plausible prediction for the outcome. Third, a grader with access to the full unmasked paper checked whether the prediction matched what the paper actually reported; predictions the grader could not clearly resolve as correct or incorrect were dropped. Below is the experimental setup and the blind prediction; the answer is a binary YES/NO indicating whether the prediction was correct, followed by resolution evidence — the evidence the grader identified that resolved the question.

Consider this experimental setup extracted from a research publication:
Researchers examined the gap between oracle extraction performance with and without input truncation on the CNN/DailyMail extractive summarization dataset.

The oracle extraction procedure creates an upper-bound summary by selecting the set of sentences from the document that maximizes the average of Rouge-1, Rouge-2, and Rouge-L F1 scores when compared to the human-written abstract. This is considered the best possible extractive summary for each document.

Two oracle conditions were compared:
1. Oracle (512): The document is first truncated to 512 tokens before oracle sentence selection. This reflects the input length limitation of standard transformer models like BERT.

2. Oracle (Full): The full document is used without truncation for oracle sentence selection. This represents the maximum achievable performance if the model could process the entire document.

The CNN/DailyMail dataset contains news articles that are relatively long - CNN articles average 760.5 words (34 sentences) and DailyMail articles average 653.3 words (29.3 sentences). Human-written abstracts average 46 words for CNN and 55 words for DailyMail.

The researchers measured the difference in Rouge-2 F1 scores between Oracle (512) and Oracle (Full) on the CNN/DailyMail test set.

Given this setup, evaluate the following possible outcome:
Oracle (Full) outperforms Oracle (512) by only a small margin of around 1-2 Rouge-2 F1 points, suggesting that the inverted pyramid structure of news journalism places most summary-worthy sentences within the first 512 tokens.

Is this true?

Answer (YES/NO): NO